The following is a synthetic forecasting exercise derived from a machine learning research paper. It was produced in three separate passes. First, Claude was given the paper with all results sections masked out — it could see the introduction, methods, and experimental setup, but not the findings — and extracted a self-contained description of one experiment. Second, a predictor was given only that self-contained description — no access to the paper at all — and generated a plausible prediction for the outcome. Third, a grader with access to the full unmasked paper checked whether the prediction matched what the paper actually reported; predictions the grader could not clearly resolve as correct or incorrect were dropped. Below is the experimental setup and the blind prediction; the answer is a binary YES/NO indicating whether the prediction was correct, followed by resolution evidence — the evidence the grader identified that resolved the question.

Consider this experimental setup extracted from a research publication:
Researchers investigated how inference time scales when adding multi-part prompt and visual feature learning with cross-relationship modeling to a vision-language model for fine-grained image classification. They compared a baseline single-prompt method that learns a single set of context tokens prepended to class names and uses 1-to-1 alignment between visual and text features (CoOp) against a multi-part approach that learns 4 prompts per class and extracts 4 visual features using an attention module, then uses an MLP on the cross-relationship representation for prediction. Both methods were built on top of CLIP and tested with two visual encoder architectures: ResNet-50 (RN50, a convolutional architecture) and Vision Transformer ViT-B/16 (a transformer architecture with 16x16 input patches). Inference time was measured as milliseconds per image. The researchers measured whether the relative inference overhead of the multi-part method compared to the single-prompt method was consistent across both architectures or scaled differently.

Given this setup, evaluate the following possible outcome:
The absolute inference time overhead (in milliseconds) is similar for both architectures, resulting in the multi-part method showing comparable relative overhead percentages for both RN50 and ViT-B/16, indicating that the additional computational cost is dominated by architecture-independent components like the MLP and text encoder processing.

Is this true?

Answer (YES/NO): NO